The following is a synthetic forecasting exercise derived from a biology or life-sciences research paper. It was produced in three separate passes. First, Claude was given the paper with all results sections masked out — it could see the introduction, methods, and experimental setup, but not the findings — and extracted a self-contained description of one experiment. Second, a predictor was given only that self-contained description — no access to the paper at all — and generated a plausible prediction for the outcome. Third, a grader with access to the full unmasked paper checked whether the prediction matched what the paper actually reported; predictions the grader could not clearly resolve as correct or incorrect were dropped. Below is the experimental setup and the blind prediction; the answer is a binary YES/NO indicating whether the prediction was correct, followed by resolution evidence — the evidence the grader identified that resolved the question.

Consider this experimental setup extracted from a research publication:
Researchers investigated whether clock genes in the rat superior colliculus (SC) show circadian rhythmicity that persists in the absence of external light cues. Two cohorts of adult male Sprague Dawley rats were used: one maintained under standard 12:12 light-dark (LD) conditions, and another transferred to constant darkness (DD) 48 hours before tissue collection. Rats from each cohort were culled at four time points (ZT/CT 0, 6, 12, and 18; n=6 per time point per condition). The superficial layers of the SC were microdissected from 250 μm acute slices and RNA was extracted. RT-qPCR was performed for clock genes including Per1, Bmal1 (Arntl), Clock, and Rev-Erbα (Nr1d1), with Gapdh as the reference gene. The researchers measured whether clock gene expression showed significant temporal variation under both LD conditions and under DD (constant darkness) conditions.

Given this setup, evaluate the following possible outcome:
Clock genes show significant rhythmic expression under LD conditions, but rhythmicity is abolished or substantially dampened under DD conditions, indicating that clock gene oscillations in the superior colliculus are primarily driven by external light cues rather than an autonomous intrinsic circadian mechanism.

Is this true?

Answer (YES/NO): NO